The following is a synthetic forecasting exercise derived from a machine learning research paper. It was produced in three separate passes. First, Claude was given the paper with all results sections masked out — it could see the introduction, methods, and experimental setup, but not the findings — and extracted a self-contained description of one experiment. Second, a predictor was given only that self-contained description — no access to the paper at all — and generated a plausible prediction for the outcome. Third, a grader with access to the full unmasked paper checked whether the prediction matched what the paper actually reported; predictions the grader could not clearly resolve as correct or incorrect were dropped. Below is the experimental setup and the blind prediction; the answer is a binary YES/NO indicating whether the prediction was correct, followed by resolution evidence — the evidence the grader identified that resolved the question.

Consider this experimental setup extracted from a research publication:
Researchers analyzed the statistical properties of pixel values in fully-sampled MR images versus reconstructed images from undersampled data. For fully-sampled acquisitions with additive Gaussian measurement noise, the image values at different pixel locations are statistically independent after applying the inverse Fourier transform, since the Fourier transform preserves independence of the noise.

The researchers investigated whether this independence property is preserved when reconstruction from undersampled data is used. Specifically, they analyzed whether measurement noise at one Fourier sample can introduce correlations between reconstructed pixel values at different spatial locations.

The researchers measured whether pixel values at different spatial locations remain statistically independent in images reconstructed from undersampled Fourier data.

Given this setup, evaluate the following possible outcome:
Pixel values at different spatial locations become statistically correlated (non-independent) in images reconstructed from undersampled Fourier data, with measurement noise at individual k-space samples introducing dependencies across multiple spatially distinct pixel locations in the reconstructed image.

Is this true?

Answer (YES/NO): YES